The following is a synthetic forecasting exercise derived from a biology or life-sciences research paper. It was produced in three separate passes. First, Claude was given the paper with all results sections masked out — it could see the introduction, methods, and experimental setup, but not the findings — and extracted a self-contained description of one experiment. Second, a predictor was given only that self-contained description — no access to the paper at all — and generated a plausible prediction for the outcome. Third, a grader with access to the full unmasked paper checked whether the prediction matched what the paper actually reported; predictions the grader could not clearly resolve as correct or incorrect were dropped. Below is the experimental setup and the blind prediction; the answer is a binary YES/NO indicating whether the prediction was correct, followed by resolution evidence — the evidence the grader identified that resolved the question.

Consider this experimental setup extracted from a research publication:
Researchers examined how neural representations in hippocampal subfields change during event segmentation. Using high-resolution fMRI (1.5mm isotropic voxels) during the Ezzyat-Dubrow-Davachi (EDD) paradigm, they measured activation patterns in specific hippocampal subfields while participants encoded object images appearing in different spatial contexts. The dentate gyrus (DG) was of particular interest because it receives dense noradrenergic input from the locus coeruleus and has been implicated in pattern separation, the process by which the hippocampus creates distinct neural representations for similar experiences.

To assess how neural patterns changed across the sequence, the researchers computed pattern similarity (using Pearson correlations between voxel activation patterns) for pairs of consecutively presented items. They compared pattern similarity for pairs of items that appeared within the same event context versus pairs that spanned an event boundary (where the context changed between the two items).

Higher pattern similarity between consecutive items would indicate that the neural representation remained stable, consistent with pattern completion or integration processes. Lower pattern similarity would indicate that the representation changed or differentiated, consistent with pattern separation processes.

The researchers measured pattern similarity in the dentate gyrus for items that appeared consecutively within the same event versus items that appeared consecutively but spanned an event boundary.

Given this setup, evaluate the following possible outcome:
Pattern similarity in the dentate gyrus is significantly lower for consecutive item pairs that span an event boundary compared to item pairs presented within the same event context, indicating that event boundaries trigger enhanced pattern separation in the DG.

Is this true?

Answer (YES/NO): YES